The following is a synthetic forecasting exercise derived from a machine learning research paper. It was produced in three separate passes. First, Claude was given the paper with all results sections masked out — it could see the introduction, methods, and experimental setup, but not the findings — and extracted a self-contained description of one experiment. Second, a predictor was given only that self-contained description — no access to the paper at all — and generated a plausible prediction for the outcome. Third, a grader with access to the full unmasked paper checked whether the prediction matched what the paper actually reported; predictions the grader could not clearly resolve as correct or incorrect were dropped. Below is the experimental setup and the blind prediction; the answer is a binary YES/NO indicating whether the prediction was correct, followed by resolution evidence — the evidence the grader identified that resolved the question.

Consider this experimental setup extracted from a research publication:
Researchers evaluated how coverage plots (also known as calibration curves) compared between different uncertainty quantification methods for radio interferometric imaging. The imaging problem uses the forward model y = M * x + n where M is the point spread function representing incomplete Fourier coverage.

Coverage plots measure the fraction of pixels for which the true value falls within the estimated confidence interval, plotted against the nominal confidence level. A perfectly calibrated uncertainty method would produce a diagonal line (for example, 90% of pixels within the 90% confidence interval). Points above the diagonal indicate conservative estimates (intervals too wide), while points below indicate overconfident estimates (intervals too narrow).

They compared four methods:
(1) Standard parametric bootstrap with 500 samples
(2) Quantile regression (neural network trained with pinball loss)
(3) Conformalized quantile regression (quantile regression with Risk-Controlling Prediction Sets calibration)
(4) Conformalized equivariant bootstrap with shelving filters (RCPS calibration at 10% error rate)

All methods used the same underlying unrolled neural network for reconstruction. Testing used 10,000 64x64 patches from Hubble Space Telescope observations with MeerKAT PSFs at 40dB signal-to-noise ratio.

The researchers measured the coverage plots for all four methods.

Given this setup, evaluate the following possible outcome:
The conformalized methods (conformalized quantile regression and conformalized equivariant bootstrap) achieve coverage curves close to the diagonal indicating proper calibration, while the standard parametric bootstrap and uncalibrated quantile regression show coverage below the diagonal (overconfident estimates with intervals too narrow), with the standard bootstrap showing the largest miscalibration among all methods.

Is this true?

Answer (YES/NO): YES